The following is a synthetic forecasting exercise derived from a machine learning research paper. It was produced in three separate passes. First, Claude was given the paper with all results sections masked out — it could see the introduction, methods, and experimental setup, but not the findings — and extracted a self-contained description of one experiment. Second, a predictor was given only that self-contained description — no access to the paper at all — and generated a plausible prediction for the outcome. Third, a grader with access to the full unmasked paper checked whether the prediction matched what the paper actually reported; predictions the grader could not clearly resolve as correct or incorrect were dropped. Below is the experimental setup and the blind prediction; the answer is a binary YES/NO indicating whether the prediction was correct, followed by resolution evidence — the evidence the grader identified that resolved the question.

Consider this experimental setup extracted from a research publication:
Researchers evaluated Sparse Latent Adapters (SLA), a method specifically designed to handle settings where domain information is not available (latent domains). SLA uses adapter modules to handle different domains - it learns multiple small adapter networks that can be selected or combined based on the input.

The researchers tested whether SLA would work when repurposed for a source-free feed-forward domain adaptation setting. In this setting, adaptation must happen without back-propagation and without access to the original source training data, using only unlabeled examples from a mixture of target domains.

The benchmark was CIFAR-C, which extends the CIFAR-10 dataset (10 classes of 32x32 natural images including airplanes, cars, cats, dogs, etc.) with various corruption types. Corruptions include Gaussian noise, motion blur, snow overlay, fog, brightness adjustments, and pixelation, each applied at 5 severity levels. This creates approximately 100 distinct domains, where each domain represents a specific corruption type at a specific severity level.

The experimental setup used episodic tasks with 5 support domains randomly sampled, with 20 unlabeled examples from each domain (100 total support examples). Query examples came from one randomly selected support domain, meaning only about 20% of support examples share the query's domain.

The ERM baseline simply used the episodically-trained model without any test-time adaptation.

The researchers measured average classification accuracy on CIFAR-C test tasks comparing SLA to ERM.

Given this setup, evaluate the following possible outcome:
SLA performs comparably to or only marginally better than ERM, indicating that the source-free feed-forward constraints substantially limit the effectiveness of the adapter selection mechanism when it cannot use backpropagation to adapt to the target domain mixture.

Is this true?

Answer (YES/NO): NO